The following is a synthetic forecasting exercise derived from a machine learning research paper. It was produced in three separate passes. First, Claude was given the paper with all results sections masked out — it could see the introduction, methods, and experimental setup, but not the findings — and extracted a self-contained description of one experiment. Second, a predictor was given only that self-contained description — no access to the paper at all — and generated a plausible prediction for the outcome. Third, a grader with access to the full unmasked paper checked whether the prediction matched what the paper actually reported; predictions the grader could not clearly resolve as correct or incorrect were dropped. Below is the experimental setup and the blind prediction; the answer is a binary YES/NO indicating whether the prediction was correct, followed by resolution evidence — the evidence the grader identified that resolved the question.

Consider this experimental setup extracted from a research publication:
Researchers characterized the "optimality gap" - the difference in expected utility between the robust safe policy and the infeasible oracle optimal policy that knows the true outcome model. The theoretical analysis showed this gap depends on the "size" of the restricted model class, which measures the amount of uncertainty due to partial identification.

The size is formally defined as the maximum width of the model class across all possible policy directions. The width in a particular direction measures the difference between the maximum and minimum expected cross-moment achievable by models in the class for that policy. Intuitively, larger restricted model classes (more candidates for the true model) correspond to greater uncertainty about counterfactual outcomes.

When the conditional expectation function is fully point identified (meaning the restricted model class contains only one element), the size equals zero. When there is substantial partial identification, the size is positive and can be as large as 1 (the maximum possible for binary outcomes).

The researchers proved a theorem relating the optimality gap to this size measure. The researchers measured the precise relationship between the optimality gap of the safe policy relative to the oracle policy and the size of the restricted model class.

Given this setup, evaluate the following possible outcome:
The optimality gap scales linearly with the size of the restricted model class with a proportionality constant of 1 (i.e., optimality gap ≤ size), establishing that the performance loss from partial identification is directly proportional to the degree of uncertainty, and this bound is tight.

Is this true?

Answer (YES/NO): NO